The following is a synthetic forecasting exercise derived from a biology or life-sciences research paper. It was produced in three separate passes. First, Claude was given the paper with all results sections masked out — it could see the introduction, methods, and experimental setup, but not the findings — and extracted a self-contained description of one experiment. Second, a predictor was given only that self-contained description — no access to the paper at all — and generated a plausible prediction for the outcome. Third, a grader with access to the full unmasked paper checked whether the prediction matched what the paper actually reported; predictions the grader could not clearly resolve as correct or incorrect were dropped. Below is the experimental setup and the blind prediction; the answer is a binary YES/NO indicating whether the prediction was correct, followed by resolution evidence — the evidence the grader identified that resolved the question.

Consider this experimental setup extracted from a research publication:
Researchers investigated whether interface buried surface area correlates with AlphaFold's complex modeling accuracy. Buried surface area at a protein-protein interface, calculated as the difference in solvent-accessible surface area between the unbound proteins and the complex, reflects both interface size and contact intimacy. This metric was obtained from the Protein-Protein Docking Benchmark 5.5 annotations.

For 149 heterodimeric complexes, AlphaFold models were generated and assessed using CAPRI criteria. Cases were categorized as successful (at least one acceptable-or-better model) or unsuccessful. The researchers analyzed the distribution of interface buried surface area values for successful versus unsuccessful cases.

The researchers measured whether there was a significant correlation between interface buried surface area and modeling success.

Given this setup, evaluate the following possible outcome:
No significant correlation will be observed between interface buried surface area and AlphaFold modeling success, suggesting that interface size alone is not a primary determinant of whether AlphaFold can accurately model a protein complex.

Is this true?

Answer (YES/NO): YES